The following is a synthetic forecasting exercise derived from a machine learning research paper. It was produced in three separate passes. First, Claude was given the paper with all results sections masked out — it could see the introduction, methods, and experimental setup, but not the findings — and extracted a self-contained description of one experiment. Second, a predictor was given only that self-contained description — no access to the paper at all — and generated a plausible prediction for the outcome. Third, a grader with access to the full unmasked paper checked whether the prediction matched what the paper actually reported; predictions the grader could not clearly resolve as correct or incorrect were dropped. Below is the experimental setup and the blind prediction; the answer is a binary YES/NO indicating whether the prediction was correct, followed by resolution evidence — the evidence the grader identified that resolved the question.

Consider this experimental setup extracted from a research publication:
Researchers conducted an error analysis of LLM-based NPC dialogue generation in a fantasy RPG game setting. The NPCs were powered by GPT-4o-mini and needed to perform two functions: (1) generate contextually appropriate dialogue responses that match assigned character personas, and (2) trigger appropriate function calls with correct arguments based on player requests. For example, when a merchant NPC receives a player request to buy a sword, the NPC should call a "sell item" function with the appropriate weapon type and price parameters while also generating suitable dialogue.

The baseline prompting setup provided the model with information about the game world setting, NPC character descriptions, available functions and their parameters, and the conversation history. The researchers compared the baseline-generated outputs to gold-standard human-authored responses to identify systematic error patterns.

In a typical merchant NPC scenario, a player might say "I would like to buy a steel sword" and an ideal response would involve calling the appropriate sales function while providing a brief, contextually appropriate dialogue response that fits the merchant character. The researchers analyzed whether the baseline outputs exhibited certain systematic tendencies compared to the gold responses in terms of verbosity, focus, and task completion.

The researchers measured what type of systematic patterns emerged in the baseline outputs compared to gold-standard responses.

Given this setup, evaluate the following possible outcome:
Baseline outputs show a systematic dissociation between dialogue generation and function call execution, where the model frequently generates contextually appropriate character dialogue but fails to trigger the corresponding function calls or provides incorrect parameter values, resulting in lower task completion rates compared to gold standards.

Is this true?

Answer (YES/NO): NO